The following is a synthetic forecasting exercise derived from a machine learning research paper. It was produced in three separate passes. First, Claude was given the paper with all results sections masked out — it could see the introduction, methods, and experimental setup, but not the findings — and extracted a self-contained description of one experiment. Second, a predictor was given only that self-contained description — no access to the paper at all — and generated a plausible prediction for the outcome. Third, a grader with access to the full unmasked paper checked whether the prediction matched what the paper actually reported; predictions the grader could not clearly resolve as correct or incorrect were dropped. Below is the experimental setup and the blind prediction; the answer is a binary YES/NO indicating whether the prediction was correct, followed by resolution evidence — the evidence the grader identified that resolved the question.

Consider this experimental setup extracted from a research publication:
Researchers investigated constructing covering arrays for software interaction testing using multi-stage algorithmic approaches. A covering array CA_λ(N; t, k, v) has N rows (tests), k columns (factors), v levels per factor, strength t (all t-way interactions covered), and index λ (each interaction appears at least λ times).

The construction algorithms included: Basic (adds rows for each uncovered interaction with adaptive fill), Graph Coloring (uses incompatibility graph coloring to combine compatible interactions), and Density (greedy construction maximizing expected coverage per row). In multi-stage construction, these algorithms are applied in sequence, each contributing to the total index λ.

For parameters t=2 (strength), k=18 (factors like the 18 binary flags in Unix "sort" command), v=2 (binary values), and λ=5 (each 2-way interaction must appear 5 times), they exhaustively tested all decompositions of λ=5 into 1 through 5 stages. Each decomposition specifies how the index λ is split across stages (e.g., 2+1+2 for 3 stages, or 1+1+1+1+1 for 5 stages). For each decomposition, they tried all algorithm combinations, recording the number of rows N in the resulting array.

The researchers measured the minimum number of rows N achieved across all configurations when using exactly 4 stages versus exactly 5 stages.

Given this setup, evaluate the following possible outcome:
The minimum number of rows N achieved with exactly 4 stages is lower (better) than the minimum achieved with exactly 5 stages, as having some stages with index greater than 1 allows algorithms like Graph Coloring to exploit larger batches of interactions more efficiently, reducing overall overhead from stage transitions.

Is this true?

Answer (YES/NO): YES